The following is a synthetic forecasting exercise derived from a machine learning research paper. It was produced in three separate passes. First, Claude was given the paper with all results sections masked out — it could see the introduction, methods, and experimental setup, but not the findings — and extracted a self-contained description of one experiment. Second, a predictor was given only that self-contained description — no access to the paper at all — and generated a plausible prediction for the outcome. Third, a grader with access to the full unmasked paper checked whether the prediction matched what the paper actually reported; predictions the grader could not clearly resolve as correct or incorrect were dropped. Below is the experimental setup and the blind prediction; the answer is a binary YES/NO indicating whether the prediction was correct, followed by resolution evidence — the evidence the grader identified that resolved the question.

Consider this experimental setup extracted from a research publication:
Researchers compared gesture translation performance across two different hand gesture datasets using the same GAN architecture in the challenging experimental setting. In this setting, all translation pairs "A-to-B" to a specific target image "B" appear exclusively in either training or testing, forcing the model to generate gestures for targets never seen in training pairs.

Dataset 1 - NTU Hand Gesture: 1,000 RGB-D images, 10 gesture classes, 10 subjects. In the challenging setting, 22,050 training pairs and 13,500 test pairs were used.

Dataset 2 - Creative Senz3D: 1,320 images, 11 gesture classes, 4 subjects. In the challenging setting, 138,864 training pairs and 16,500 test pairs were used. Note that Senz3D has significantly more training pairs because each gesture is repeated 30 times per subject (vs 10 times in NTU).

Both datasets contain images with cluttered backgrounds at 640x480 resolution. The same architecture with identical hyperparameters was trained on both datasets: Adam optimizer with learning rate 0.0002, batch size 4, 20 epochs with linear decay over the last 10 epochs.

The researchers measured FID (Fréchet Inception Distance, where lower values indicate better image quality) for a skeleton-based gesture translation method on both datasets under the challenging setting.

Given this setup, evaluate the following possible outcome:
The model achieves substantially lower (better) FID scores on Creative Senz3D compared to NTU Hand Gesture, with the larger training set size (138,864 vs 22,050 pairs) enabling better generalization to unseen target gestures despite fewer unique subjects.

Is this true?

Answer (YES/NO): NO